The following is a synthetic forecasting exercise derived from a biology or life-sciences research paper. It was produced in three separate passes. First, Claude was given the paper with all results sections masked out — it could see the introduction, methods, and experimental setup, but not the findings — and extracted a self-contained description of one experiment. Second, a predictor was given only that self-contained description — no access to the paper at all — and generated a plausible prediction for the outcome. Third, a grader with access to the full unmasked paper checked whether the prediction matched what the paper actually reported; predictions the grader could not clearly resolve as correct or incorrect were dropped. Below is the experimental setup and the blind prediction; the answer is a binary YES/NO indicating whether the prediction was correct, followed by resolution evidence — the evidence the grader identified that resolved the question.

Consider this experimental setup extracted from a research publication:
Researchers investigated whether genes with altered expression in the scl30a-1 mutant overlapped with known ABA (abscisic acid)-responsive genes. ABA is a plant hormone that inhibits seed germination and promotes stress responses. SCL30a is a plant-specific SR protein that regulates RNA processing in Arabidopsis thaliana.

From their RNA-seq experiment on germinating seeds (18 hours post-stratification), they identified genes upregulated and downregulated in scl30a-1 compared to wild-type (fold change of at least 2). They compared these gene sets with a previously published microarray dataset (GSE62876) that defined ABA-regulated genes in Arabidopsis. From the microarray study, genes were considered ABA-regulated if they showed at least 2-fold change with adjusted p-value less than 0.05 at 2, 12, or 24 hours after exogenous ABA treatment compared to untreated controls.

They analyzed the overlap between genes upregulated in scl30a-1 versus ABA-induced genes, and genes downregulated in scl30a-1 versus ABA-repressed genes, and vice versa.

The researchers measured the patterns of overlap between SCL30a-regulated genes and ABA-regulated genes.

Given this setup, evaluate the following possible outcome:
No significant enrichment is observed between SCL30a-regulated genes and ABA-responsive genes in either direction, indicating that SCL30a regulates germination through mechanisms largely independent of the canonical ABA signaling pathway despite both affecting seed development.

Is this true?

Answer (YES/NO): NO